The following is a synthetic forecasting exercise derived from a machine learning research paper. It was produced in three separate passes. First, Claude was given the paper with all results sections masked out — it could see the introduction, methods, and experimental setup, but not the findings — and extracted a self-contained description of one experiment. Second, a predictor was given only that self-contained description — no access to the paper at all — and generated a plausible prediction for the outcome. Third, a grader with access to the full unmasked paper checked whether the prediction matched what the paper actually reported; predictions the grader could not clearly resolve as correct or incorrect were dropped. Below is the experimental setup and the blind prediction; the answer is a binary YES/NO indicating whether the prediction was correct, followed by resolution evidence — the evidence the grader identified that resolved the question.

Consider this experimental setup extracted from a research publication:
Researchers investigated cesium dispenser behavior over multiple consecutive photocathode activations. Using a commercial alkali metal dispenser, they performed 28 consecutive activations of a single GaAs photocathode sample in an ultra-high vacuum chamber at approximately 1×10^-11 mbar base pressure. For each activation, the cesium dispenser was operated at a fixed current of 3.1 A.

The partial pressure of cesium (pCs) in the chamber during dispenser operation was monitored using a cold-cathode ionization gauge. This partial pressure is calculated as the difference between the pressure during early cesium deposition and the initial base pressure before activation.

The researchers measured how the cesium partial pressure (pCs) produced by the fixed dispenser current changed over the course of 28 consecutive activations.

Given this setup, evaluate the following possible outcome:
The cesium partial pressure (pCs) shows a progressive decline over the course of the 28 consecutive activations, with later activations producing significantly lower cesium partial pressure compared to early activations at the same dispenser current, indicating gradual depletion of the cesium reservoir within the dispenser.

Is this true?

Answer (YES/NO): YES